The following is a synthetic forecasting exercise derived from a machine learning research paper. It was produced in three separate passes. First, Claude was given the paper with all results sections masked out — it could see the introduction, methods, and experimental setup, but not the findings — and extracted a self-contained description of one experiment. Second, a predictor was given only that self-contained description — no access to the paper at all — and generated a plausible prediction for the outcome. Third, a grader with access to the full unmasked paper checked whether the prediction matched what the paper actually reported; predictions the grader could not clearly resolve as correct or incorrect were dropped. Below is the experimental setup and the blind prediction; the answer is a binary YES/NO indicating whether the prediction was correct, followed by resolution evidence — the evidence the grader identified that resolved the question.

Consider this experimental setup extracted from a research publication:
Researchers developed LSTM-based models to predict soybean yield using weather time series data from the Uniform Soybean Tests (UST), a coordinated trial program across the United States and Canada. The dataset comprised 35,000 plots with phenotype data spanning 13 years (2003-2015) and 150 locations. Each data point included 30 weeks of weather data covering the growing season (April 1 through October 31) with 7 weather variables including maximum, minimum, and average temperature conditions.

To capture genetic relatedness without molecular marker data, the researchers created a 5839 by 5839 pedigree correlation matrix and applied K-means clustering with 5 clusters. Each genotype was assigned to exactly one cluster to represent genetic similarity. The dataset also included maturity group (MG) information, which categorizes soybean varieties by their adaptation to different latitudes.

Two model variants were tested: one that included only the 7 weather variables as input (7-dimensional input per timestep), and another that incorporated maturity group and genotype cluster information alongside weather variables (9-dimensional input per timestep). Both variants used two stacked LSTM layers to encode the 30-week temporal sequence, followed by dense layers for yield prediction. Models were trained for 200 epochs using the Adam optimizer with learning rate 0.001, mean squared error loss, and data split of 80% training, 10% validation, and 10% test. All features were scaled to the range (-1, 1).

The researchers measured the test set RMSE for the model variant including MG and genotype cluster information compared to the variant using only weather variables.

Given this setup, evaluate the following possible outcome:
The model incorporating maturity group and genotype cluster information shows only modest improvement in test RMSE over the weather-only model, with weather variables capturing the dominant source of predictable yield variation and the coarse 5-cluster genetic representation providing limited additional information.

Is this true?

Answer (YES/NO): NO